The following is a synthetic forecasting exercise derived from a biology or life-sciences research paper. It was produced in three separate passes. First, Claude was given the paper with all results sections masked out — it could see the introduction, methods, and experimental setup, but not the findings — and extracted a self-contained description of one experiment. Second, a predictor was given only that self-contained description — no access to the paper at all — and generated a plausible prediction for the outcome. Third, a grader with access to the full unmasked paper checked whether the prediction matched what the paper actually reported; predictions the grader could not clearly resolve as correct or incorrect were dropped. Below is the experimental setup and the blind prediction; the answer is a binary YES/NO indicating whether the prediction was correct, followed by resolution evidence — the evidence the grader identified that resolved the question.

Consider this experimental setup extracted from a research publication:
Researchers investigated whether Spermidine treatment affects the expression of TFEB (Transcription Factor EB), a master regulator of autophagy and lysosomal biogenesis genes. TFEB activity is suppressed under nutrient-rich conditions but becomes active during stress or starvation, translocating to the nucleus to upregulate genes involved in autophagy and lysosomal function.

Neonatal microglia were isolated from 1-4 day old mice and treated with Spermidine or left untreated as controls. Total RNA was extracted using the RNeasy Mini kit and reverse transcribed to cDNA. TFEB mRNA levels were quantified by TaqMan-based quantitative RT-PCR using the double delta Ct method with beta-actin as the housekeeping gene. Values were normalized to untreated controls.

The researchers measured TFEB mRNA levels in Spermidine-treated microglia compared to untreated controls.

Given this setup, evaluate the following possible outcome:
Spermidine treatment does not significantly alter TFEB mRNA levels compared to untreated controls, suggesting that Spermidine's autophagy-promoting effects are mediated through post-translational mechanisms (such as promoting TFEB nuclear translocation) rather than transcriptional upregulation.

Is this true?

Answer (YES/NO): NO